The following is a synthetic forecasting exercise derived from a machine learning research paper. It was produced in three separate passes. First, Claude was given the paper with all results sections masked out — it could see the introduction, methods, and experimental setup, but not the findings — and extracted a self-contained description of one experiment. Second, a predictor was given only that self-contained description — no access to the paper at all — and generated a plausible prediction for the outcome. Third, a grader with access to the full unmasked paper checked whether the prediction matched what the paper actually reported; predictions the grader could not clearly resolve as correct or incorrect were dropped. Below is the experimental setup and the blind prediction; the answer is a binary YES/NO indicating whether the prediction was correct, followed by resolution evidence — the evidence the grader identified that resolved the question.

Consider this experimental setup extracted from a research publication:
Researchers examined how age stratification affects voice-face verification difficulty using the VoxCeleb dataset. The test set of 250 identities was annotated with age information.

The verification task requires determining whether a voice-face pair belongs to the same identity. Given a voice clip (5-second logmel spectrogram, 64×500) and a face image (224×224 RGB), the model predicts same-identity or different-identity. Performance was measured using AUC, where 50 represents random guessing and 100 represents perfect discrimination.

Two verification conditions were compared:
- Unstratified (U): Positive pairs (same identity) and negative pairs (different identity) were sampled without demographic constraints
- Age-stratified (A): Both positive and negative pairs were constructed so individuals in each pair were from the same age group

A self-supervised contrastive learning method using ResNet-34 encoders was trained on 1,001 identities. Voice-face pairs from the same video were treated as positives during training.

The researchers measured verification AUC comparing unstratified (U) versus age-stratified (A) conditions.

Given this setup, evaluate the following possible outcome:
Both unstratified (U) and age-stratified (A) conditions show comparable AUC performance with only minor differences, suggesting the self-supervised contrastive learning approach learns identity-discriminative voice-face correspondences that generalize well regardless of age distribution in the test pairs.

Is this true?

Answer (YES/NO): YES